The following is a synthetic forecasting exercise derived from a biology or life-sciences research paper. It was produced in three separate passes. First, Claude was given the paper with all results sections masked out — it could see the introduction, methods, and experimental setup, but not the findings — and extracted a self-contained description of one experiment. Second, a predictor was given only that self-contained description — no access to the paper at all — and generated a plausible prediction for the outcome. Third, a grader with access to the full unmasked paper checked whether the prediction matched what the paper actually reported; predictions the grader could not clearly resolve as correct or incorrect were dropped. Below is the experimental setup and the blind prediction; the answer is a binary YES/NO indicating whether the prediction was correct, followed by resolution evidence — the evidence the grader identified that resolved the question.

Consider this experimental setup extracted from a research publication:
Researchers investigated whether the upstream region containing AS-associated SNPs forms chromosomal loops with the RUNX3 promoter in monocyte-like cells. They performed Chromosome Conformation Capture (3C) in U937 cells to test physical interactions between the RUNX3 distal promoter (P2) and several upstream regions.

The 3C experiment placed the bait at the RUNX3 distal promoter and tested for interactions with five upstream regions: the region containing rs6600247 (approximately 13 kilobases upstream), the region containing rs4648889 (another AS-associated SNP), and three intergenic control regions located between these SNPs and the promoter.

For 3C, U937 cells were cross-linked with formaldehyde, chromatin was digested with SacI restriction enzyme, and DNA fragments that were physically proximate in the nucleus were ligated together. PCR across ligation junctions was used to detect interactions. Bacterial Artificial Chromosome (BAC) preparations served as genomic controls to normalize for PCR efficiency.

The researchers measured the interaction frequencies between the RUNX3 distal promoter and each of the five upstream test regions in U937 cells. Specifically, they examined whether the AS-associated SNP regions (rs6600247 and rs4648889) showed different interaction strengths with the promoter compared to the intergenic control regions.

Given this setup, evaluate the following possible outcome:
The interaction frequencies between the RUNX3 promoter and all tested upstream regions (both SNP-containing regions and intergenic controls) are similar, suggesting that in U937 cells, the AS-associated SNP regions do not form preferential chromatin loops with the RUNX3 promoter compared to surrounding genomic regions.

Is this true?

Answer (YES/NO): NO